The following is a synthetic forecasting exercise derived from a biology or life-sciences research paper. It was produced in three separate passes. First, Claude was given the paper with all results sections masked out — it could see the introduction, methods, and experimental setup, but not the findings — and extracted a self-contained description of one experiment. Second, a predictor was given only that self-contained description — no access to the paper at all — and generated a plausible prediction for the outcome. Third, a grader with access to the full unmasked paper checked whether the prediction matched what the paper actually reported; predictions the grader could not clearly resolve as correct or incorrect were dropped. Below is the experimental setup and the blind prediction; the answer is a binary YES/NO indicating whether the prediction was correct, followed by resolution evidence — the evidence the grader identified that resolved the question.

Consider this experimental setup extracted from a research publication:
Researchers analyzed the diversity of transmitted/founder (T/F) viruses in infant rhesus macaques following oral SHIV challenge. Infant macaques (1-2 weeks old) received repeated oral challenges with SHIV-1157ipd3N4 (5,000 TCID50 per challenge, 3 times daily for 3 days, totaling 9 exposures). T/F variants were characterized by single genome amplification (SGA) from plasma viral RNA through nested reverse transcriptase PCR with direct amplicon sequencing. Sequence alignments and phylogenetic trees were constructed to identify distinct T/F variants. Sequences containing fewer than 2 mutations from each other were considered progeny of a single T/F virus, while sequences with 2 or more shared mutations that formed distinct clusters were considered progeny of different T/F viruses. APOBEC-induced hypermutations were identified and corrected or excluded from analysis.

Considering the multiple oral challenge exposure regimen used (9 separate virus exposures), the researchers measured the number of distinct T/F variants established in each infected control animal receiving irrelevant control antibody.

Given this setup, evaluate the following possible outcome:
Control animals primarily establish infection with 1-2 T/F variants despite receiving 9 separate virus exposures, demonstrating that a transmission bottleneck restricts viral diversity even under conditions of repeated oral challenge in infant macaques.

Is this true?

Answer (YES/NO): NO